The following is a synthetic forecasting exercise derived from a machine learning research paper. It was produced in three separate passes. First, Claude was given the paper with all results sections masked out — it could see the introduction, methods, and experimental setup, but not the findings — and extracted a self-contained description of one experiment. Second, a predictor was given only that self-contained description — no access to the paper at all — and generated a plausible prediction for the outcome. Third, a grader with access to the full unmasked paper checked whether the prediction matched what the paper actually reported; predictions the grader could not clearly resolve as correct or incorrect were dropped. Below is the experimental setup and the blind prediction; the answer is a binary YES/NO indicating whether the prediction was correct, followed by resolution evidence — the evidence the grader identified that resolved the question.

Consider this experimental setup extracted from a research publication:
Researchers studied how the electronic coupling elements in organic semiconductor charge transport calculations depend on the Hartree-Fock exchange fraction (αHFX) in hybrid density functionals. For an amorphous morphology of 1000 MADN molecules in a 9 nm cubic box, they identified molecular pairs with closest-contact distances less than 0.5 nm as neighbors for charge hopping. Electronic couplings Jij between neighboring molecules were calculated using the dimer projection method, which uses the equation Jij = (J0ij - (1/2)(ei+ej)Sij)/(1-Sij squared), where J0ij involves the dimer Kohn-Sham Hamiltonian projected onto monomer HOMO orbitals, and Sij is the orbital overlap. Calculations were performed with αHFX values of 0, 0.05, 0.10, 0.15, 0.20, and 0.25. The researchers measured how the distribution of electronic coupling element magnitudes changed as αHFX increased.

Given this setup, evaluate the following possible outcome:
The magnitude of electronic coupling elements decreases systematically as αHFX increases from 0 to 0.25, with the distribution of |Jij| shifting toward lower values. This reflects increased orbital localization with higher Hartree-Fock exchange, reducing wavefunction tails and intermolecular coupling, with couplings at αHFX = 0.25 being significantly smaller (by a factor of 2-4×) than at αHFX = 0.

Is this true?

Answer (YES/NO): NO